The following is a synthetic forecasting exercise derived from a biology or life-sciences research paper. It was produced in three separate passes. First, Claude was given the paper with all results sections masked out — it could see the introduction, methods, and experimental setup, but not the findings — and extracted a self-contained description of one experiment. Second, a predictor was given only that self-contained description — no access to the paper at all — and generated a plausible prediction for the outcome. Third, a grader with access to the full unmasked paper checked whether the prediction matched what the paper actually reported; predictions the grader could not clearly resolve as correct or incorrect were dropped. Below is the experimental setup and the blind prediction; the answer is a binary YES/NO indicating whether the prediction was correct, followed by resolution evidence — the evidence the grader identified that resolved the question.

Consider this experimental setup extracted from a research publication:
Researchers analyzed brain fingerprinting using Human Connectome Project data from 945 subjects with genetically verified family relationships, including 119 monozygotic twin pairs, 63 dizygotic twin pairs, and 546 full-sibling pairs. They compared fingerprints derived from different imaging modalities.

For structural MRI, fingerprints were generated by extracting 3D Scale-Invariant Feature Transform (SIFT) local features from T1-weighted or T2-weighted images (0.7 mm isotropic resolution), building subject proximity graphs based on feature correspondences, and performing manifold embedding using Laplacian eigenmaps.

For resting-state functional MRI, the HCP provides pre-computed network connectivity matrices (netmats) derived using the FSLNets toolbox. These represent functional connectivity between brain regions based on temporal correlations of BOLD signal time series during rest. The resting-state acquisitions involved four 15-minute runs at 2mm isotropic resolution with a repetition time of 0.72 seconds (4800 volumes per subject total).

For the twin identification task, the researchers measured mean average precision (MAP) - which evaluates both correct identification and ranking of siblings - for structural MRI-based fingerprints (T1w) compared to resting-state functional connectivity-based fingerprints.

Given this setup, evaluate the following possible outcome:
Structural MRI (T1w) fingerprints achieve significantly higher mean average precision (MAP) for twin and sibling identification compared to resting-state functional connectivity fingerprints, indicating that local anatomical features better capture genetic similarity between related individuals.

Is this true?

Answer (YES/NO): NO